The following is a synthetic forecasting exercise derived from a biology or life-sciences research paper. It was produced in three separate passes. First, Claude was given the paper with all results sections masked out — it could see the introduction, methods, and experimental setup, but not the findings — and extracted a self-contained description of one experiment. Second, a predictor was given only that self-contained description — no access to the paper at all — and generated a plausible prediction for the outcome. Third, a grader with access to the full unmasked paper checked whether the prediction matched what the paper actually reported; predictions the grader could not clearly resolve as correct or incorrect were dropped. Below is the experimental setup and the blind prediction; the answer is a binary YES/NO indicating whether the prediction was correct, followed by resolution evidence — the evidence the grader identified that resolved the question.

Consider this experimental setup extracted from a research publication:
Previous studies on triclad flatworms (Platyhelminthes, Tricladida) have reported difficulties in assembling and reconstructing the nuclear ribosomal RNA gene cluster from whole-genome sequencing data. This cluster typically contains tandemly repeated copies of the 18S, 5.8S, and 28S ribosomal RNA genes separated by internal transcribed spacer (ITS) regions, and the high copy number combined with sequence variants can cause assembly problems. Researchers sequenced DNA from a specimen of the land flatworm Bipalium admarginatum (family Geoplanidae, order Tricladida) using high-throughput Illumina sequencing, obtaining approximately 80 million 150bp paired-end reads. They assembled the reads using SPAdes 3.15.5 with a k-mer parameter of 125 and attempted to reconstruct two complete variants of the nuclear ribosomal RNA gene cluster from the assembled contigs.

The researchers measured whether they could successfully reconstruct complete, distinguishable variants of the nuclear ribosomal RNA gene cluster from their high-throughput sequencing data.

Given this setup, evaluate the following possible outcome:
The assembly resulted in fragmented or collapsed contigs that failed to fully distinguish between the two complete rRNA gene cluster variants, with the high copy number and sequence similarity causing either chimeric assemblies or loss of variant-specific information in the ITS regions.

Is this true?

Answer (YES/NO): NO